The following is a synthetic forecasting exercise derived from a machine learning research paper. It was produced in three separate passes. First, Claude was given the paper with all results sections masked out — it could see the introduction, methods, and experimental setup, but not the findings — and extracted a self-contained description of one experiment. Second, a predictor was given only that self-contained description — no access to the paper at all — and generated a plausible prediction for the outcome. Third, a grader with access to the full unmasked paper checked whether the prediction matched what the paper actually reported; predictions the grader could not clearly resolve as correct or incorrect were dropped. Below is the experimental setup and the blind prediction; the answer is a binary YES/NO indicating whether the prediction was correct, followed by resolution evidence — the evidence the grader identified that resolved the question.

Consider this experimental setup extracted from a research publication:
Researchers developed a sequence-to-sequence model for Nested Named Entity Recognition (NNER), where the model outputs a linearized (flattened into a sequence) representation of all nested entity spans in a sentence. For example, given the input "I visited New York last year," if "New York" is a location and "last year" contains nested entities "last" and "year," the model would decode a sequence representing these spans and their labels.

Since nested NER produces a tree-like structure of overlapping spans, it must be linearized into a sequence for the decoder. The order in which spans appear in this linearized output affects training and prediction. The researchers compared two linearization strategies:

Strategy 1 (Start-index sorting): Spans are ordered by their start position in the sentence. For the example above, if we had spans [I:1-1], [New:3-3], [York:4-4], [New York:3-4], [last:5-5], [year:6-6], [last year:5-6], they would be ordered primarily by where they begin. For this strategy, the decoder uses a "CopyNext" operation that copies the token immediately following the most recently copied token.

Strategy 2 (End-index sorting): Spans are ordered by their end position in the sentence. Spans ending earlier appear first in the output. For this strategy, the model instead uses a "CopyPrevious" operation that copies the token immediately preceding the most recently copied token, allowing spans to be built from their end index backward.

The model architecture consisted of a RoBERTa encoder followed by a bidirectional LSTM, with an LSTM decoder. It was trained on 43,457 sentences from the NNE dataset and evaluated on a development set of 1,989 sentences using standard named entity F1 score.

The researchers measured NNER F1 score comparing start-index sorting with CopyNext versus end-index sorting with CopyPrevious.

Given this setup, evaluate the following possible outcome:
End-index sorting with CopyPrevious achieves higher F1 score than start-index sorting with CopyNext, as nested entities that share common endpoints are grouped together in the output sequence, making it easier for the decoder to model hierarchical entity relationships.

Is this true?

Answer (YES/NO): NO